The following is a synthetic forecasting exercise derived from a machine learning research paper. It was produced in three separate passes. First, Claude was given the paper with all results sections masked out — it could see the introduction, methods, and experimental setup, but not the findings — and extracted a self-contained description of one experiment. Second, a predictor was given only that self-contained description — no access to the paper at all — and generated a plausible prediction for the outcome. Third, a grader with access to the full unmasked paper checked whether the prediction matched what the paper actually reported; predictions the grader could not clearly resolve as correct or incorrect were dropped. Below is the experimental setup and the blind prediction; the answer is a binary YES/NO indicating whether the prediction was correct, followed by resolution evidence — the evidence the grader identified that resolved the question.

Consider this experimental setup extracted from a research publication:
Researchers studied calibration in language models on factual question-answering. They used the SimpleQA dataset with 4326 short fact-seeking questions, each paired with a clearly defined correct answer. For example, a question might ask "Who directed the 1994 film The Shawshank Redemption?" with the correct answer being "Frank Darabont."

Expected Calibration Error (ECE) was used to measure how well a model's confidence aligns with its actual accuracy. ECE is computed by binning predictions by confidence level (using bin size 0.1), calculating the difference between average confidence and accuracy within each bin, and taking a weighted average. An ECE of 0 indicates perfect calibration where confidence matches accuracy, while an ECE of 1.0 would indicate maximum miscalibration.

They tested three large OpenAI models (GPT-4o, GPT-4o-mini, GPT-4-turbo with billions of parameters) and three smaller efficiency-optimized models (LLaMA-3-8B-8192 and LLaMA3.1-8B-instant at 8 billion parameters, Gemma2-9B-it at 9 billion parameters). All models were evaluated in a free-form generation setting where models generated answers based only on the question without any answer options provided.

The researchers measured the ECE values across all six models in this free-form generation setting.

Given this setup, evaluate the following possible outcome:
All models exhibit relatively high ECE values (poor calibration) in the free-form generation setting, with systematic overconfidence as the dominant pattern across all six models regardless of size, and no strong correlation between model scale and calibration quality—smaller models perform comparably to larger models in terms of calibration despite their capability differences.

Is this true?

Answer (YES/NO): NO